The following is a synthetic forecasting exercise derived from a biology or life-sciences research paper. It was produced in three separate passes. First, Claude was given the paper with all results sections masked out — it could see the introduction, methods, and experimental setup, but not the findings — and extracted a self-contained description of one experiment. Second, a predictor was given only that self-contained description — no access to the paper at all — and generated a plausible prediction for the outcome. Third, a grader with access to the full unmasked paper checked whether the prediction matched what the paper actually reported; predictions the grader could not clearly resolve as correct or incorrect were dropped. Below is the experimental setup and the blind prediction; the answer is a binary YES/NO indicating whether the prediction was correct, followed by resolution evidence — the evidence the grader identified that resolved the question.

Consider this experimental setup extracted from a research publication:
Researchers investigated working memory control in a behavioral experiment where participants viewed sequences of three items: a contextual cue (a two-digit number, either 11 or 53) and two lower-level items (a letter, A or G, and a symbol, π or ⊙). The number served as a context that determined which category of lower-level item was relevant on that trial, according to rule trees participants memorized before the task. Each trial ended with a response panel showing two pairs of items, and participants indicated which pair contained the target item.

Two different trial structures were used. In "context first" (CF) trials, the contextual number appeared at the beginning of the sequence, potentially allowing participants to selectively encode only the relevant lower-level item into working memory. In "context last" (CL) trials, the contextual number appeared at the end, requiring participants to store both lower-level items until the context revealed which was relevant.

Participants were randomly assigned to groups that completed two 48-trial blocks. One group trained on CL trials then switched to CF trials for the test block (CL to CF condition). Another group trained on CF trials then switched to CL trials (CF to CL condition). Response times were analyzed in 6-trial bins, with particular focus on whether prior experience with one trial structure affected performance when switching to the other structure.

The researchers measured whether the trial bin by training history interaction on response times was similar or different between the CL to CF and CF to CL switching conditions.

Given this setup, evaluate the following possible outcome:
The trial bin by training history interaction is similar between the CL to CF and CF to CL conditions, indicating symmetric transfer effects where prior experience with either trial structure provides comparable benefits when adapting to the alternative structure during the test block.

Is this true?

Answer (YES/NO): NO